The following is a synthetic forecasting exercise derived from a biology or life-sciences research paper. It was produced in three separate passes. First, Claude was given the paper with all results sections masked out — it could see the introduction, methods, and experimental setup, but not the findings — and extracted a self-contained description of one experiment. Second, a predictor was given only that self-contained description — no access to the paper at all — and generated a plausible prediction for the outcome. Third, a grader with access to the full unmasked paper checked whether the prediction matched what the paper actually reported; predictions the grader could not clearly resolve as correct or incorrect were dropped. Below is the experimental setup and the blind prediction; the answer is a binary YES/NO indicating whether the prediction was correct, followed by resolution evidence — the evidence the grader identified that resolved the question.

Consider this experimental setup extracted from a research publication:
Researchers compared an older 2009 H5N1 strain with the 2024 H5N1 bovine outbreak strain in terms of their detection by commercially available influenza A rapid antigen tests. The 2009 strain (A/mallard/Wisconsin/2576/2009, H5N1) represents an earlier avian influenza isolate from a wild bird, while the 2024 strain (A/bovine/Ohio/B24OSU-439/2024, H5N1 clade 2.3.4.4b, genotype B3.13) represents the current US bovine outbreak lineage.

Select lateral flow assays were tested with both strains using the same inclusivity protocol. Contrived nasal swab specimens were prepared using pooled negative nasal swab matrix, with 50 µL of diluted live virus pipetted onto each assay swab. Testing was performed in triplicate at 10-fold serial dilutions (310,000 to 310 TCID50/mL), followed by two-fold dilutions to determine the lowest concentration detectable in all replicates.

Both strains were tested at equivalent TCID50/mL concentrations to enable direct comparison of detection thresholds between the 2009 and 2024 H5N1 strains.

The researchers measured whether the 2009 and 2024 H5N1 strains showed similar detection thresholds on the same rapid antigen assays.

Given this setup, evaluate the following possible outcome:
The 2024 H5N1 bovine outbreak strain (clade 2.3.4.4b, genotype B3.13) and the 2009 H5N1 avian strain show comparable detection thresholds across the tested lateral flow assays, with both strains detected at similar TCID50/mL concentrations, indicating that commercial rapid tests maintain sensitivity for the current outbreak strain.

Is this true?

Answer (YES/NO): YES